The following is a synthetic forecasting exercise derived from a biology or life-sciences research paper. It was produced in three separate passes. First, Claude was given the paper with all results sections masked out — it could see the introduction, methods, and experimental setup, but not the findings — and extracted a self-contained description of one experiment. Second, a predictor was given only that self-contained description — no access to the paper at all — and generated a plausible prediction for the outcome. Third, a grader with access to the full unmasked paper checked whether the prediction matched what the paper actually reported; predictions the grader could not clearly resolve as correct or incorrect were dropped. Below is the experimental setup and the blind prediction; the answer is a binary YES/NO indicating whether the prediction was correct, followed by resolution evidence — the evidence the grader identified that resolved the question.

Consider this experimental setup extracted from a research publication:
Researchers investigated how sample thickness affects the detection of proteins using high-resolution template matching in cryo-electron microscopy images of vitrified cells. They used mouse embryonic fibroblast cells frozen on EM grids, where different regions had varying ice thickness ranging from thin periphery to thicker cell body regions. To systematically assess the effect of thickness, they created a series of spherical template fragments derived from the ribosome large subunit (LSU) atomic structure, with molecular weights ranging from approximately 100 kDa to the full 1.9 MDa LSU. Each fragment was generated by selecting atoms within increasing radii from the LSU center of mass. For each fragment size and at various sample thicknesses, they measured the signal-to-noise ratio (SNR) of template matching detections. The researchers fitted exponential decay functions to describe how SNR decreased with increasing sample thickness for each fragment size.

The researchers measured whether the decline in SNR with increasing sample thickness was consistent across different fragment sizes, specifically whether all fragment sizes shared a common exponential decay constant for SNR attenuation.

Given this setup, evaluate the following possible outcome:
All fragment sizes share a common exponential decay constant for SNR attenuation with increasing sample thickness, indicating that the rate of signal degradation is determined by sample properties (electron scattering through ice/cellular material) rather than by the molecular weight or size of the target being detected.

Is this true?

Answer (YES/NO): YES